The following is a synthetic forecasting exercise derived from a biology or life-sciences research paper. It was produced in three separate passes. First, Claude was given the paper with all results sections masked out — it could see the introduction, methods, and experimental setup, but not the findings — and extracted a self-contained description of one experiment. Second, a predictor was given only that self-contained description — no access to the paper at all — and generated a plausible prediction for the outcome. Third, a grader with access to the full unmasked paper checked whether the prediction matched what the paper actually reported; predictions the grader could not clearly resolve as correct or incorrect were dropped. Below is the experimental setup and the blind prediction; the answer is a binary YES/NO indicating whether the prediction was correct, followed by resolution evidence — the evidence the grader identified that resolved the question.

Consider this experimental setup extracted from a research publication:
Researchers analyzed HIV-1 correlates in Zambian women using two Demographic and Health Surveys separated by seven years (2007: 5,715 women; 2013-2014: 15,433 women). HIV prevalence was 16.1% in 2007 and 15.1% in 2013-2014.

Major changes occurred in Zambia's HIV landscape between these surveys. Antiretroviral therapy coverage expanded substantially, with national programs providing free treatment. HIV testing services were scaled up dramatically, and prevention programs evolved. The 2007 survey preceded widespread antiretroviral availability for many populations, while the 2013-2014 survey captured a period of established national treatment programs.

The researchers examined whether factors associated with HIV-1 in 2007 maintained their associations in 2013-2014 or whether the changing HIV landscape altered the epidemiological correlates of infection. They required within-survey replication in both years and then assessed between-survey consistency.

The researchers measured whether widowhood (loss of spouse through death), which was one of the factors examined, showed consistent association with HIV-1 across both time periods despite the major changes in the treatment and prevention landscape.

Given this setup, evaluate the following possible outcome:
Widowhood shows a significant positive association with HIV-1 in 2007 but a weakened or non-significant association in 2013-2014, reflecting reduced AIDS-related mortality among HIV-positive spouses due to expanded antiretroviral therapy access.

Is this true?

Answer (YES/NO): NO